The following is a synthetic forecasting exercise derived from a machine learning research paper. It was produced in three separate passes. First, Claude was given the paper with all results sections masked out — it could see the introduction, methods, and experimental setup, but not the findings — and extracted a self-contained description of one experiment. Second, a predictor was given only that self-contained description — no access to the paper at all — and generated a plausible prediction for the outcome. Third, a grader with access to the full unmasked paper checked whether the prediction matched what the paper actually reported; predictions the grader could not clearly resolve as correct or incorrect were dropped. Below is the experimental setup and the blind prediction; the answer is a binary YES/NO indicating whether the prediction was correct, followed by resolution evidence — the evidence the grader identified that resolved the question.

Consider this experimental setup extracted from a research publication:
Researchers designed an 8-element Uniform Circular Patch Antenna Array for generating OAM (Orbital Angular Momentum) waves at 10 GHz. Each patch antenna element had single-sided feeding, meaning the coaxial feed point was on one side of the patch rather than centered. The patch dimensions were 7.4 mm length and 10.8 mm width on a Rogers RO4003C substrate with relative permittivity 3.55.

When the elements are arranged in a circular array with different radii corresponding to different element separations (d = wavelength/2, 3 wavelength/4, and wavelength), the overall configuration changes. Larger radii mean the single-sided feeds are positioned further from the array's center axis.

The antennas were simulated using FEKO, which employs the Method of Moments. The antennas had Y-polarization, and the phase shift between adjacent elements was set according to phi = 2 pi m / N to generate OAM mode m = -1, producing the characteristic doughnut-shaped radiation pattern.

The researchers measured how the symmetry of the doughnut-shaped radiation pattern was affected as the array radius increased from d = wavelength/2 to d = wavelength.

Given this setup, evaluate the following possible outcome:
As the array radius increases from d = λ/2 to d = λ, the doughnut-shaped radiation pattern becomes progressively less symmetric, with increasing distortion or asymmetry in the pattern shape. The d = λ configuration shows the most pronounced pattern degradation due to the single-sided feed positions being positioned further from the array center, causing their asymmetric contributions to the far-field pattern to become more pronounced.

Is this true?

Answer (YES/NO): YES